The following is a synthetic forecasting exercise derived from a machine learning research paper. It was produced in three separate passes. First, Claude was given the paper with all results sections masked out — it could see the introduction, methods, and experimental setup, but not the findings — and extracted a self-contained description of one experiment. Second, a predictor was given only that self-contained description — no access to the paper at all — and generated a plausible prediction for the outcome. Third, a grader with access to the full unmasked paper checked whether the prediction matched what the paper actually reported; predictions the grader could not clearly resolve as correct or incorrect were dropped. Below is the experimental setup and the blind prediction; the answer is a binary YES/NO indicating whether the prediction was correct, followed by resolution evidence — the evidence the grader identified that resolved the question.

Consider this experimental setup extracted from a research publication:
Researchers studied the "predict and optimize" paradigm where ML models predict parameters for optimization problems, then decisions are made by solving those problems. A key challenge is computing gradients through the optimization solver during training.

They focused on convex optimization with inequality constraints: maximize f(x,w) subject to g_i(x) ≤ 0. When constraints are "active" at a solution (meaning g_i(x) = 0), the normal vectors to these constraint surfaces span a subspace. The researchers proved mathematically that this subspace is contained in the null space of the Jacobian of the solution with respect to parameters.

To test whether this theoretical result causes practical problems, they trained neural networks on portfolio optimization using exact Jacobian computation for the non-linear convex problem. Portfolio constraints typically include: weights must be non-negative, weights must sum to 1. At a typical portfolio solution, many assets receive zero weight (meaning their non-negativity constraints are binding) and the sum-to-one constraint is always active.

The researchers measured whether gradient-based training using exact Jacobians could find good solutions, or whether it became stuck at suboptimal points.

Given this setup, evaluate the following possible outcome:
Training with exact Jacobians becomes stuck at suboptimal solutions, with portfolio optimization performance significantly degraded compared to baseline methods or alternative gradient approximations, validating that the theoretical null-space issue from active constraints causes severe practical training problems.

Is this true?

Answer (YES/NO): YES